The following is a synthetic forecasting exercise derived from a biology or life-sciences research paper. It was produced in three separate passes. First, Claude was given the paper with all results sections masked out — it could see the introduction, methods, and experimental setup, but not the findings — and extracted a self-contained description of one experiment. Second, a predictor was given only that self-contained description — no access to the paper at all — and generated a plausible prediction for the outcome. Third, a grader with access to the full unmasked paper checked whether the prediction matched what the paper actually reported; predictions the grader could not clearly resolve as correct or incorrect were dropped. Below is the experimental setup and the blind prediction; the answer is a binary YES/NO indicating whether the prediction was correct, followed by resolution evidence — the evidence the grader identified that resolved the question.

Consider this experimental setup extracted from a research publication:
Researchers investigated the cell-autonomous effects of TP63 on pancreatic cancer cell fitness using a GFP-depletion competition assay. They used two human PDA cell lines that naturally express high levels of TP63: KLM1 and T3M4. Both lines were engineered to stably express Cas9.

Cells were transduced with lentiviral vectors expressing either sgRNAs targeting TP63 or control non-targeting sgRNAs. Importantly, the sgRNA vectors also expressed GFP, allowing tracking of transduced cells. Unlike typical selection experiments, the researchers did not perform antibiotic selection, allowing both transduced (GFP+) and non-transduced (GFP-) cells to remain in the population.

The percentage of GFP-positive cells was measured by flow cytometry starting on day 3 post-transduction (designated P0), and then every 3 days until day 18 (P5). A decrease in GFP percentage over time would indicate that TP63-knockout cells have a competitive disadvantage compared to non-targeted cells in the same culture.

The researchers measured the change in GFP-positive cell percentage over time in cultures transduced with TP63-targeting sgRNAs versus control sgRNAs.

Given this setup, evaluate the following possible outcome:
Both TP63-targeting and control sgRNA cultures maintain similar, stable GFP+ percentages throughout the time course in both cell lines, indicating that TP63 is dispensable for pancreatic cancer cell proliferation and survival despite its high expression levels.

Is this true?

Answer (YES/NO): NO